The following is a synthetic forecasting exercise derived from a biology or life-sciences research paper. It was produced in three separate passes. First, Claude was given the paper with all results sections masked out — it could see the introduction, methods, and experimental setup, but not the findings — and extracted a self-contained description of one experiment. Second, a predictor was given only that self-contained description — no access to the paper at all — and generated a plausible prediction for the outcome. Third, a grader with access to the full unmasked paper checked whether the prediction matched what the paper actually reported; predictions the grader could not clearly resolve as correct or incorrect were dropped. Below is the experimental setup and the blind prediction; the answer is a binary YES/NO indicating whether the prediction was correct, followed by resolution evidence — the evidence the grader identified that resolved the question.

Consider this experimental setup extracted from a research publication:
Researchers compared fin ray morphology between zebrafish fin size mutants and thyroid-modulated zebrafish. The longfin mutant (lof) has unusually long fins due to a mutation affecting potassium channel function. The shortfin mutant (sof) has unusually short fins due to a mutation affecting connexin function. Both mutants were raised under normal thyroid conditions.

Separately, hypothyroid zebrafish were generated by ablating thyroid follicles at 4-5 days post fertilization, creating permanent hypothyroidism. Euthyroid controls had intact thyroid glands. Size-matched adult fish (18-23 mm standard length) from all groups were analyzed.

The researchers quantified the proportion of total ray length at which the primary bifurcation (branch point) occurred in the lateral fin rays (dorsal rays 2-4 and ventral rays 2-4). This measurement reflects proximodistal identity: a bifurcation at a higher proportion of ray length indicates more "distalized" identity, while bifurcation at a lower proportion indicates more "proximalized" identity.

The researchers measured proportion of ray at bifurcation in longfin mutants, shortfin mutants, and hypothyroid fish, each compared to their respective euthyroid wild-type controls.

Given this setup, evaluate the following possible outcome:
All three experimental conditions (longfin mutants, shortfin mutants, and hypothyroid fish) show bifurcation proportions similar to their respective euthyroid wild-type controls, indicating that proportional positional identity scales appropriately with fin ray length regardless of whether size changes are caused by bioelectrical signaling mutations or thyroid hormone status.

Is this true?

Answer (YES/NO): NO